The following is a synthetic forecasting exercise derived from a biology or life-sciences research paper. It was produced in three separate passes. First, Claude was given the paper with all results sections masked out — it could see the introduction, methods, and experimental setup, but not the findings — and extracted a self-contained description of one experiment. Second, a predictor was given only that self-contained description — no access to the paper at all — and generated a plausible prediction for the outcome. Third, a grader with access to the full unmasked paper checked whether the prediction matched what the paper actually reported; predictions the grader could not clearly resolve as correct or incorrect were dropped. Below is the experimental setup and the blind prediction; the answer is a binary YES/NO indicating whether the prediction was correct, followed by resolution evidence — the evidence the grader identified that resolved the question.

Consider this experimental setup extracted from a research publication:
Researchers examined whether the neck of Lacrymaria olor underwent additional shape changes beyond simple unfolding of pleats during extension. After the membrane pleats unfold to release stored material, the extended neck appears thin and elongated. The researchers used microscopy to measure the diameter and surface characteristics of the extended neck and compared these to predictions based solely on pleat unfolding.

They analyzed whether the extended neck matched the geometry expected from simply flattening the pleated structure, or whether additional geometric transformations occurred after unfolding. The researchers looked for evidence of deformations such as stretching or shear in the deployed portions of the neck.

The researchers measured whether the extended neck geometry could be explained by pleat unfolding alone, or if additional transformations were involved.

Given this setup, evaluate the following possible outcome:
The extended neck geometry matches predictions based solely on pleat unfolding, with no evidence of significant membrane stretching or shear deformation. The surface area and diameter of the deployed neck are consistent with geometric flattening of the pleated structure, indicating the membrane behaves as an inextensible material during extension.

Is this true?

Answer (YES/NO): NO